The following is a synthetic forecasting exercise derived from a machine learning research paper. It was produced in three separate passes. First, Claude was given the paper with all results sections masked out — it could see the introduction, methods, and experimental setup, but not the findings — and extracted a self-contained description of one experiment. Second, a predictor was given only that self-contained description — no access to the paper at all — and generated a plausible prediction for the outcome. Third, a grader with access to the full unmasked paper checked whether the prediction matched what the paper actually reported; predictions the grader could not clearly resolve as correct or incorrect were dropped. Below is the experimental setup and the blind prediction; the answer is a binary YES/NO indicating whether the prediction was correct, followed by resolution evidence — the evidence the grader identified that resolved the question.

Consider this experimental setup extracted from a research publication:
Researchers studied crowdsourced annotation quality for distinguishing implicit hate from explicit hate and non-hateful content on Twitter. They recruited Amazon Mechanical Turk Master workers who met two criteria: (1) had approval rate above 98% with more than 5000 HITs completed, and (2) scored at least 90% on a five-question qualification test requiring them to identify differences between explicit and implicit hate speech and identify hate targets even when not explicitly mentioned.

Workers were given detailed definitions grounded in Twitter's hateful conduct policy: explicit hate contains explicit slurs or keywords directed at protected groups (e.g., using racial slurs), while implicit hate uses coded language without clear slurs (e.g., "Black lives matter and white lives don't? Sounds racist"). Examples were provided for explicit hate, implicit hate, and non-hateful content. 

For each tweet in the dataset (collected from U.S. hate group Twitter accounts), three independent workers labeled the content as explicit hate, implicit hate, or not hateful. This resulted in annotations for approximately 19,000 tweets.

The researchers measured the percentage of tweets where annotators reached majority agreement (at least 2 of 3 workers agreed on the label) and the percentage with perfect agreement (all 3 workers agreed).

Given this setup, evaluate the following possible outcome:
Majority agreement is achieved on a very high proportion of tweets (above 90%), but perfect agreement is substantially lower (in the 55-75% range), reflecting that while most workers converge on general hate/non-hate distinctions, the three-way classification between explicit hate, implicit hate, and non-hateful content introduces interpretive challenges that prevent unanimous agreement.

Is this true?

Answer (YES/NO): NO